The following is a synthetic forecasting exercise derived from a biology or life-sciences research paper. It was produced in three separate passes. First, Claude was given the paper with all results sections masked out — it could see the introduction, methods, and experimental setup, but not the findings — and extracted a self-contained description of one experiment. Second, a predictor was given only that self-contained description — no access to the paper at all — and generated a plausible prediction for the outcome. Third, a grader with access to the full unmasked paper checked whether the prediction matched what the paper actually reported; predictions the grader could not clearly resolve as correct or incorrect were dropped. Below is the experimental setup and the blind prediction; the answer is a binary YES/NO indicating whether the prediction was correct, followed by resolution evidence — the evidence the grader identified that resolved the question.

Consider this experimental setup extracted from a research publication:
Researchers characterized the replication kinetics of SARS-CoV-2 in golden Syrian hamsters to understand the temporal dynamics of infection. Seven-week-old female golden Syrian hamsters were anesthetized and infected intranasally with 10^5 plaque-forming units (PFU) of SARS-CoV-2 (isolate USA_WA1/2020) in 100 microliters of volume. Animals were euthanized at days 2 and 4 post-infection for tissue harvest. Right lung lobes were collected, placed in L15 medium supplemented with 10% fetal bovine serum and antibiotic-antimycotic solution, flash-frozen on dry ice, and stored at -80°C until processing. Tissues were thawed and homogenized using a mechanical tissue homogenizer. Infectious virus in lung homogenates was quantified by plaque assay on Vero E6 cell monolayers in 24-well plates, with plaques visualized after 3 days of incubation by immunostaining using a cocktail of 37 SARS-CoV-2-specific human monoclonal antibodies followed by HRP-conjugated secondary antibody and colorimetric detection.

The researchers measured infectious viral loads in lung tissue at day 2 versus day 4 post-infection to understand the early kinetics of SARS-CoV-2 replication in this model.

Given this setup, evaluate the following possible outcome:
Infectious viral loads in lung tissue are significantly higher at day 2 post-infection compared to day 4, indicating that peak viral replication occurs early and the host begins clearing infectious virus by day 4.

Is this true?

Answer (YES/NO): YES